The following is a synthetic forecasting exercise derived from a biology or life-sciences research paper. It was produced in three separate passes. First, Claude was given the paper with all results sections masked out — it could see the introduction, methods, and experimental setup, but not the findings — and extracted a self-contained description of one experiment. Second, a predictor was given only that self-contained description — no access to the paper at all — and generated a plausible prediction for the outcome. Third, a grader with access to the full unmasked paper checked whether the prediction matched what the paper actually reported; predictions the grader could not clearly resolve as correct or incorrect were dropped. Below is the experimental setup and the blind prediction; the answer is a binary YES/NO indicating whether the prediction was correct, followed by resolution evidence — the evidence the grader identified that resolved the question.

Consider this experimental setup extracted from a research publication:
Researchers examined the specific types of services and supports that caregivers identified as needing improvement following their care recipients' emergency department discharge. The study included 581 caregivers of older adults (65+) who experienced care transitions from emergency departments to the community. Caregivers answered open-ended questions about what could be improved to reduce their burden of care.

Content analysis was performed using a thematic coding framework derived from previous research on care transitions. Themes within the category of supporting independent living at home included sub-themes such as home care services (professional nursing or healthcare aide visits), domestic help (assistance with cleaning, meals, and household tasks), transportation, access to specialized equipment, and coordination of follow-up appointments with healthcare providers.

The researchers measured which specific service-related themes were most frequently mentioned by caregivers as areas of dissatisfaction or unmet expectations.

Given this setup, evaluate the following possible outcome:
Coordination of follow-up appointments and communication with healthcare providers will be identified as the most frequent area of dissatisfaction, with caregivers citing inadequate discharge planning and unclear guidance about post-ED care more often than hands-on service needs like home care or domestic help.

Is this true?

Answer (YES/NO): NO